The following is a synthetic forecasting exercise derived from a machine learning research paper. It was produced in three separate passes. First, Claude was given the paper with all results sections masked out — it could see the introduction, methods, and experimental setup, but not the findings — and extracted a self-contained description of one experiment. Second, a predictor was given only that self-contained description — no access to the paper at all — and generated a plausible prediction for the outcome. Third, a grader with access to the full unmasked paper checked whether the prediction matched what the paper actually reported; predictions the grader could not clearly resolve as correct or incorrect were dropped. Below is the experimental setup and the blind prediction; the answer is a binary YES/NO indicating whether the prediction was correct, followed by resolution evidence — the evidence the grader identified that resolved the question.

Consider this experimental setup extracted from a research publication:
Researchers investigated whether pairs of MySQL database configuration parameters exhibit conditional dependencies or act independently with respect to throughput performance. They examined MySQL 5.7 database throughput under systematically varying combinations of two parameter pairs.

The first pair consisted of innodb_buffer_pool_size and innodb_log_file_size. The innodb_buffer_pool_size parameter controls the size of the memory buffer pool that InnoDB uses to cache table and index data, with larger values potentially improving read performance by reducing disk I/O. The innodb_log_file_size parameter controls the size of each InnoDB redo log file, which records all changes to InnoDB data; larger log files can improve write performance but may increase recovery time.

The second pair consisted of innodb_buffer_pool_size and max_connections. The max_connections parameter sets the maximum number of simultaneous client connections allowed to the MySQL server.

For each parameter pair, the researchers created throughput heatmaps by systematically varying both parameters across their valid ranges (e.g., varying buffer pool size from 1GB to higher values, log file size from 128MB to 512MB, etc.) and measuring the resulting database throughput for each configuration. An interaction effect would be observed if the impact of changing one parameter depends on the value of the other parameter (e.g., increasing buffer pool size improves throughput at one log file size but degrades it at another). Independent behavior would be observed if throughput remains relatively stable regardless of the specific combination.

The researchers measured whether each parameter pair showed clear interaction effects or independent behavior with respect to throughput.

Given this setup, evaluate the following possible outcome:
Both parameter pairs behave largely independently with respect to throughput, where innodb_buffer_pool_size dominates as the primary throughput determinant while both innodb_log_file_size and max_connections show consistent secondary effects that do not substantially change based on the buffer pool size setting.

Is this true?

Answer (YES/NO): NO